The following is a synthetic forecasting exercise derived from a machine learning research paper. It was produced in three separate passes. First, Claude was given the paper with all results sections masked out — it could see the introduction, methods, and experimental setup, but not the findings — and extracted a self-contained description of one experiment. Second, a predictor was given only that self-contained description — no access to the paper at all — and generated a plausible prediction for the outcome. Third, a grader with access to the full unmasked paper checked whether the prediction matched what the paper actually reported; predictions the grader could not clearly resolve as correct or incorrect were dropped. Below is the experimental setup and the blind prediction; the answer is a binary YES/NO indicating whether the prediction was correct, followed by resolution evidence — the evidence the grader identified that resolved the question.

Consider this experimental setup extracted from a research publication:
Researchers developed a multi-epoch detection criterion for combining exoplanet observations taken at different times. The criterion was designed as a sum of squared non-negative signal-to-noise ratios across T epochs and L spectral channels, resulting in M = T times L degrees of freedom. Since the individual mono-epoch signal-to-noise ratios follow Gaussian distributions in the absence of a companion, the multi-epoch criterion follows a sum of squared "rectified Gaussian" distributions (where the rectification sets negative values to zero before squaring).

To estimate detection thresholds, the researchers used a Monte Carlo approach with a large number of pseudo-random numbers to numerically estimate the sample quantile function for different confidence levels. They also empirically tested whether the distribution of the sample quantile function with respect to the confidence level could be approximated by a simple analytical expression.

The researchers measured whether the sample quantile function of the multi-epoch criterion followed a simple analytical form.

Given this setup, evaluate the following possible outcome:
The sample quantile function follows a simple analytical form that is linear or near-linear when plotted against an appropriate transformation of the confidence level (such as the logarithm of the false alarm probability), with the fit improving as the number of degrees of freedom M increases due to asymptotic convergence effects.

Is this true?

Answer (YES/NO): NO